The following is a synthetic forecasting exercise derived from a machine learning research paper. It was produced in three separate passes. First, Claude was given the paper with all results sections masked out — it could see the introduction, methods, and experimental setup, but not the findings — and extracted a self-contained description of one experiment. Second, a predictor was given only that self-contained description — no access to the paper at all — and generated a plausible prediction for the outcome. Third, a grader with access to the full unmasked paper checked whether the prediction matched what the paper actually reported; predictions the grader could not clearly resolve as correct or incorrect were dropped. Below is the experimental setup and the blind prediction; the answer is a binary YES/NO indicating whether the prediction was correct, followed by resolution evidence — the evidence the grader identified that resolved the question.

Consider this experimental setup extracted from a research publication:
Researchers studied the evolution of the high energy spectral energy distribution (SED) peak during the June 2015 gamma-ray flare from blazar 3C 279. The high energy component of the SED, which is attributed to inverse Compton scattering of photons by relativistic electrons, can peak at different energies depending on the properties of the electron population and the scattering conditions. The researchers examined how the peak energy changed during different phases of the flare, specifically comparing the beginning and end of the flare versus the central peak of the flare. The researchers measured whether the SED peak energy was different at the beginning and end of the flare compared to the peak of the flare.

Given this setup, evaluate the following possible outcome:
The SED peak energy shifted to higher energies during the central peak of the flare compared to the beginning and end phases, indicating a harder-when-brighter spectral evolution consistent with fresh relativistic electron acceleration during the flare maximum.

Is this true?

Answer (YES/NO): NO